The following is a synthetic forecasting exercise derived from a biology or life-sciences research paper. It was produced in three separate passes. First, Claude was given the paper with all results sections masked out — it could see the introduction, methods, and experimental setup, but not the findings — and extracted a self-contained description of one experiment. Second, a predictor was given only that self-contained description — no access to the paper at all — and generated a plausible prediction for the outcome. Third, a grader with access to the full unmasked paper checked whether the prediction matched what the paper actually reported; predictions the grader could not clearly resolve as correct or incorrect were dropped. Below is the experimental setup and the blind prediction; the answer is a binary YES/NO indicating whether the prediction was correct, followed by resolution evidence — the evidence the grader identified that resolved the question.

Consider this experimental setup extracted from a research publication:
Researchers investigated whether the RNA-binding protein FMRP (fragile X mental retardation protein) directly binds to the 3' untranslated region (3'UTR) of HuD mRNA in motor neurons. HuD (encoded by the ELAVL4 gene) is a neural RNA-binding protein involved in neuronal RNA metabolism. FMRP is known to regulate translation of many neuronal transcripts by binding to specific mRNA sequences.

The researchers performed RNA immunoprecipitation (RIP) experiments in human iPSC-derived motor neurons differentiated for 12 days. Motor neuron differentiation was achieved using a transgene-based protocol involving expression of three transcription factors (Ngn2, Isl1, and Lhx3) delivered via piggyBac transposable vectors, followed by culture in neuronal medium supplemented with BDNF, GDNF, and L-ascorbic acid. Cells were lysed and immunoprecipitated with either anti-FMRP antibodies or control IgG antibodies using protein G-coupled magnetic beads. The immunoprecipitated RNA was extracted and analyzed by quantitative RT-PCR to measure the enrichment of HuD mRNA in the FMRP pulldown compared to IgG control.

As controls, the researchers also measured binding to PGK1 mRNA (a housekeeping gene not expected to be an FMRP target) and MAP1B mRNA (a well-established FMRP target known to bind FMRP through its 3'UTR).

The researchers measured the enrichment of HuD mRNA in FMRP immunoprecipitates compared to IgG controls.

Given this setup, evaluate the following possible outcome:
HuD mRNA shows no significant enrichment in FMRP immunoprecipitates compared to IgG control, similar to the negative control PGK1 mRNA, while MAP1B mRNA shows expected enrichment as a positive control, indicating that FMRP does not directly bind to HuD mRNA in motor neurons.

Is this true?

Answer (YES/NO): NO